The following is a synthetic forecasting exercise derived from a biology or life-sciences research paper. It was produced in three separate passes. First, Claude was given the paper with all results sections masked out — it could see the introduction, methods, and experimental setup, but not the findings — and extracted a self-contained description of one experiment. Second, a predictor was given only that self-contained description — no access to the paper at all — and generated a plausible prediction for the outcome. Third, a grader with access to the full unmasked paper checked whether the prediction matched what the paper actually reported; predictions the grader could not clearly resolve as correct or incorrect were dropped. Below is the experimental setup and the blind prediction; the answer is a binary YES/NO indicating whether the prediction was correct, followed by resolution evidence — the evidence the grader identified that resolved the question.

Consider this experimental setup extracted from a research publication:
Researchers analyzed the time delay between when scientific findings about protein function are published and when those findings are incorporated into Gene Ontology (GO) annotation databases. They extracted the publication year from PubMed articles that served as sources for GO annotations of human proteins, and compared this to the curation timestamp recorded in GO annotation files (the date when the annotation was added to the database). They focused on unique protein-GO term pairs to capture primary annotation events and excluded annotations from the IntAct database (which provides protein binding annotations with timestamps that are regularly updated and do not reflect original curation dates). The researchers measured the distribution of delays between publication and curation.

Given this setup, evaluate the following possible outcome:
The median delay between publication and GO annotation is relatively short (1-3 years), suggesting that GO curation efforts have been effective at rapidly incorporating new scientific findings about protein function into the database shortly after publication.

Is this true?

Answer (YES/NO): NO